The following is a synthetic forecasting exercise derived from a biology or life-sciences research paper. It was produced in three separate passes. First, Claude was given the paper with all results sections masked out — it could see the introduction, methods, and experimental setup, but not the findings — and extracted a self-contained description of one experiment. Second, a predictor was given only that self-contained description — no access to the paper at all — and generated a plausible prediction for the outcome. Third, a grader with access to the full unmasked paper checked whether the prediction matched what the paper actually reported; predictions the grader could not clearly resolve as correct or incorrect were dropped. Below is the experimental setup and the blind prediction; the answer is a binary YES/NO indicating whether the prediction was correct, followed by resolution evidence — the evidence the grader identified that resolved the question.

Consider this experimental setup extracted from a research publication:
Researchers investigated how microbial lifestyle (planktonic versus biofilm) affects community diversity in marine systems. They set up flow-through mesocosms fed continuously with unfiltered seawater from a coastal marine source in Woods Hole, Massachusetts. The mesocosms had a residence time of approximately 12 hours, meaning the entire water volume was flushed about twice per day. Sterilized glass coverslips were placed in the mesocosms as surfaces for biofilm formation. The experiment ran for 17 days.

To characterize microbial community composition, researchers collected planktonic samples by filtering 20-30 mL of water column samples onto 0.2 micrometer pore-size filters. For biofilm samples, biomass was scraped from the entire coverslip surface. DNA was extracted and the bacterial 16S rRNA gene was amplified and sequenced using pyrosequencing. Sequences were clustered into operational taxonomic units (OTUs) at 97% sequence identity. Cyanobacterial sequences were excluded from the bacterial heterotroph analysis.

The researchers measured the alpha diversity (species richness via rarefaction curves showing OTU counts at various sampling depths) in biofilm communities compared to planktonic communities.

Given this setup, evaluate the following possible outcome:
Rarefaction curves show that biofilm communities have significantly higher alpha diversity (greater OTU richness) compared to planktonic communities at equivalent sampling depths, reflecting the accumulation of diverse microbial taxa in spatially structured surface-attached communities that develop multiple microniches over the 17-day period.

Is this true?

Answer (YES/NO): YES